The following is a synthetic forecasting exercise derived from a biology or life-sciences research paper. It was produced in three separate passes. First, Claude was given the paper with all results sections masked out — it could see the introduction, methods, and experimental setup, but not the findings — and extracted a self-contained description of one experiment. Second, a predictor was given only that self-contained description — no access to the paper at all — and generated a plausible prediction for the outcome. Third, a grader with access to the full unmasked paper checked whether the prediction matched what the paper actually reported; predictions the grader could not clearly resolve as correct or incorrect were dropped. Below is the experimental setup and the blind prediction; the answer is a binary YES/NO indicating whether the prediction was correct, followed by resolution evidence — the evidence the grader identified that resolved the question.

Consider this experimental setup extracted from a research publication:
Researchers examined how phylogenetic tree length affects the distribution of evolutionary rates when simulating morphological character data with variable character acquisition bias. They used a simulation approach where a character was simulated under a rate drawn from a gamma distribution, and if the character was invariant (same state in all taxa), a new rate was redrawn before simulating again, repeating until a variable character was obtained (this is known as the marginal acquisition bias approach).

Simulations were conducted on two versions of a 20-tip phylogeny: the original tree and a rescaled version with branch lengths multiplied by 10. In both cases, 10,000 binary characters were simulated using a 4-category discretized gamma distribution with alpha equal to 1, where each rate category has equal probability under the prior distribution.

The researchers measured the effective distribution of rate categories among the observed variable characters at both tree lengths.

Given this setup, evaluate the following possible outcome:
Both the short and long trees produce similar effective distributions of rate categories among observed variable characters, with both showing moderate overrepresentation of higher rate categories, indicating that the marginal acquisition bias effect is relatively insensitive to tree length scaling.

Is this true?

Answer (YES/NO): NO